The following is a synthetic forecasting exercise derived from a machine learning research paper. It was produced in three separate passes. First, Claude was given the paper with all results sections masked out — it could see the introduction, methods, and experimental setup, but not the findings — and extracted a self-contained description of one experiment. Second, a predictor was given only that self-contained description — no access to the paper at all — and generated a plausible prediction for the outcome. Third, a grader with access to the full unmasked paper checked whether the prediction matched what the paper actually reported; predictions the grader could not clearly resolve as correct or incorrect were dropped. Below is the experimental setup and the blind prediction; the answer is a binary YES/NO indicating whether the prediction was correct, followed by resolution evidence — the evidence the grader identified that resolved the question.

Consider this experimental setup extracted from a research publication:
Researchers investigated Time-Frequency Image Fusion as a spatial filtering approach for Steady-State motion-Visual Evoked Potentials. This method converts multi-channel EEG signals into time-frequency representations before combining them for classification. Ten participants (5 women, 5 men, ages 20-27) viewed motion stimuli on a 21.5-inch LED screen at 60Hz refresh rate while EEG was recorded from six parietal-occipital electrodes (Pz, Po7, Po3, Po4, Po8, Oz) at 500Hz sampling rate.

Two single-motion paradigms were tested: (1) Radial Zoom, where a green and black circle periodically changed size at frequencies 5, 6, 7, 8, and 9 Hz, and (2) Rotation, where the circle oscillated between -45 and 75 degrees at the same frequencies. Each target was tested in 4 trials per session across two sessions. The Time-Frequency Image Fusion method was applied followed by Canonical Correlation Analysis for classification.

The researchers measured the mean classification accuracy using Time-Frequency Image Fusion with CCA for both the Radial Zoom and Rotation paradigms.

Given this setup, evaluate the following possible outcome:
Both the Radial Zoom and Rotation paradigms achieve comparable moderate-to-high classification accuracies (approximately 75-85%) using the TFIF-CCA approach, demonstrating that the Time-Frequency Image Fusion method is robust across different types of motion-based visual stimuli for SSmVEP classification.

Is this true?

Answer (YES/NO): NO